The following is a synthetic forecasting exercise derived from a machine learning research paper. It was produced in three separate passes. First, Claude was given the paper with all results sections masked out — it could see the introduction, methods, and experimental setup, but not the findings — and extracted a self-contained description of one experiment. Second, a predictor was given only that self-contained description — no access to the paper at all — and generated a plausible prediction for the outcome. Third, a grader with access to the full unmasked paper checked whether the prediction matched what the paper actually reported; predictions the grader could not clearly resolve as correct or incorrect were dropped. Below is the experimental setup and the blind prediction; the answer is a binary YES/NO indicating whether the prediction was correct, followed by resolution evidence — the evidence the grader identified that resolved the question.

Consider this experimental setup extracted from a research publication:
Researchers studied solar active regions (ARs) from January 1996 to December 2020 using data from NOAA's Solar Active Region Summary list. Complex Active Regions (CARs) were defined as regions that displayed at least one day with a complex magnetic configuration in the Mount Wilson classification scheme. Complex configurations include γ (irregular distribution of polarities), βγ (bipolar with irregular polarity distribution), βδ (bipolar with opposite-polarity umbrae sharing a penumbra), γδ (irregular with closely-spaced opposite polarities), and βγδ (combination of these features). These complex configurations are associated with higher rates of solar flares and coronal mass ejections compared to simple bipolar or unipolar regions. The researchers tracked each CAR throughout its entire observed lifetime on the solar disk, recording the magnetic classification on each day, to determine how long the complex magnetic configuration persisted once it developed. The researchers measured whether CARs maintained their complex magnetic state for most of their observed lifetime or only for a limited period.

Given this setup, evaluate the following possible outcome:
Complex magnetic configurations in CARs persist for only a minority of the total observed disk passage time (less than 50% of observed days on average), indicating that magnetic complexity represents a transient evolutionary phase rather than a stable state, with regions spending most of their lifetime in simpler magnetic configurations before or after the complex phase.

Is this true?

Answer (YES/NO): YES